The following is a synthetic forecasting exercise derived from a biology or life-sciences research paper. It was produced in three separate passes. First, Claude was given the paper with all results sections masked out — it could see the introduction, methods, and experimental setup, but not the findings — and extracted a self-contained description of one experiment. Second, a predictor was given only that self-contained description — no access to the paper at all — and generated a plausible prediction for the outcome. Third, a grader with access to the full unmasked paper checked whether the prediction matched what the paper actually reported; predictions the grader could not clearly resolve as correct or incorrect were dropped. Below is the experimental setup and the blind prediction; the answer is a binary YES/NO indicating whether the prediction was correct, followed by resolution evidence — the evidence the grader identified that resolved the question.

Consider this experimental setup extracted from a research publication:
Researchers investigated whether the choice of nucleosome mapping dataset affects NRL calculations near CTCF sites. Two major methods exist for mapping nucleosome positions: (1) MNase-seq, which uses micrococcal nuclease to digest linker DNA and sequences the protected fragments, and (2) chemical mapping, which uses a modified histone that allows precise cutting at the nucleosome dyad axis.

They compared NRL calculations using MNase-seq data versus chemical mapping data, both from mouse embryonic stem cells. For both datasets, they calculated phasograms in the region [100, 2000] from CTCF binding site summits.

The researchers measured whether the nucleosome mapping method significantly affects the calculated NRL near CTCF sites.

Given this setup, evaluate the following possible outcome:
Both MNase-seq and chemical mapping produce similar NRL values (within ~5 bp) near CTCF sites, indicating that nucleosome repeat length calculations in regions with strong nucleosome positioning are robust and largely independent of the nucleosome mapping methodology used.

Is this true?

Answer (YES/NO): YES